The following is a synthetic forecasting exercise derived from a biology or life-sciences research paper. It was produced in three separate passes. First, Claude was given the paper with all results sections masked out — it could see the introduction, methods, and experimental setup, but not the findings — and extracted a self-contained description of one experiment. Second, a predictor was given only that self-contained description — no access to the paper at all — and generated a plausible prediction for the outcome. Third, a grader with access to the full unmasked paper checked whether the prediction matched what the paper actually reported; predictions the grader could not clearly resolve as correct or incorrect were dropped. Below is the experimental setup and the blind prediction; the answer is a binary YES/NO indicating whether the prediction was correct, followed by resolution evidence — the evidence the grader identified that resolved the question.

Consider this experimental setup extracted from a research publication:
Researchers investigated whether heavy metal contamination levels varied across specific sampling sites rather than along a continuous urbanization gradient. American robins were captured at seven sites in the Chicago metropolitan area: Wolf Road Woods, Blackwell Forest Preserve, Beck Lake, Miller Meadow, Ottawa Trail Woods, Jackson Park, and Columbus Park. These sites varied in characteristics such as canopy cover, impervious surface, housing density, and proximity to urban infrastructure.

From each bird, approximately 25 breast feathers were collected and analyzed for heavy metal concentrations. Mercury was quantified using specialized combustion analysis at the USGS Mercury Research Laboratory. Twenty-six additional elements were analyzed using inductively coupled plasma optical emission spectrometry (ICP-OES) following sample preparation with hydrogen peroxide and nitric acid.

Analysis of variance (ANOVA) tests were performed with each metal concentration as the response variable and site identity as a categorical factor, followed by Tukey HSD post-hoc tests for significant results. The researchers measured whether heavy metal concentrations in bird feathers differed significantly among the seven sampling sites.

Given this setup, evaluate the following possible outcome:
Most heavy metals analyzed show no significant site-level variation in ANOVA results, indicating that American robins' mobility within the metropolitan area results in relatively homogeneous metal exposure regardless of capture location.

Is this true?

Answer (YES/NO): YES